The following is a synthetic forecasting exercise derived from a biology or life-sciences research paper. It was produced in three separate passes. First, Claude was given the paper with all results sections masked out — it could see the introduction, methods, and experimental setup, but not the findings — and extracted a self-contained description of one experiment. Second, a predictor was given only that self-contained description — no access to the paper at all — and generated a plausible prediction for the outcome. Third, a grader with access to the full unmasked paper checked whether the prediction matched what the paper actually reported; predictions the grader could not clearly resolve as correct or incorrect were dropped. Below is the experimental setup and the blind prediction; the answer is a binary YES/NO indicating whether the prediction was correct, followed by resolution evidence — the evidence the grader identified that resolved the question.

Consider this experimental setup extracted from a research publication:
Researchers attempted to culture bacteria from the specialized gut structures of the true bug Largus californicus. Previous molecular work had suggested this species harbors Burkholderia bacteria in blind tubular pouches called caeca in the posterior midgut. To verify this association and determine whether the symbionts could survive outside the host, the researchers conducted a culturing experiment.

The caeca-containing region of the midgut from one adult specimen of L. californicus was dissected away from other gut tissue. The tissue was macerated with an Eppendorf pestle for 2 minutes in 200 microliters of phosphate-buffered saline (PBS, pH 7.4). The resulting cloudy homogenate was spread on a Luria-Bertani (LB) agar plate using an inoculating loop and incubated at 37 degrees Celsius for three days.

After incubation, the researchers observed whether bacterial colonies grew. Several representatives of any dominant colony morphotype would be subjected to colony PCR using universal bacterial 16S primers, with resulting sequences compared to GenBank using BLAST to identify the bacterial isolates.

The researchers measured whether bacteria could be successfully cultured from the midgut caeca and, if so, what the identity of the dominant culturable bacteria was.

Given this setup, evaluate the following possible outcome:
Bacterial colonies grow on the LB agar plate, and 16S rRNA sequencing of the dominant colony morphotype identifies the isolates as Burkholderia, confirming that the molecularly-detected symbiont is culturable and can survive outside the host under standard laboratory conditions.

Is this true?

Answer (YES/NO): YES